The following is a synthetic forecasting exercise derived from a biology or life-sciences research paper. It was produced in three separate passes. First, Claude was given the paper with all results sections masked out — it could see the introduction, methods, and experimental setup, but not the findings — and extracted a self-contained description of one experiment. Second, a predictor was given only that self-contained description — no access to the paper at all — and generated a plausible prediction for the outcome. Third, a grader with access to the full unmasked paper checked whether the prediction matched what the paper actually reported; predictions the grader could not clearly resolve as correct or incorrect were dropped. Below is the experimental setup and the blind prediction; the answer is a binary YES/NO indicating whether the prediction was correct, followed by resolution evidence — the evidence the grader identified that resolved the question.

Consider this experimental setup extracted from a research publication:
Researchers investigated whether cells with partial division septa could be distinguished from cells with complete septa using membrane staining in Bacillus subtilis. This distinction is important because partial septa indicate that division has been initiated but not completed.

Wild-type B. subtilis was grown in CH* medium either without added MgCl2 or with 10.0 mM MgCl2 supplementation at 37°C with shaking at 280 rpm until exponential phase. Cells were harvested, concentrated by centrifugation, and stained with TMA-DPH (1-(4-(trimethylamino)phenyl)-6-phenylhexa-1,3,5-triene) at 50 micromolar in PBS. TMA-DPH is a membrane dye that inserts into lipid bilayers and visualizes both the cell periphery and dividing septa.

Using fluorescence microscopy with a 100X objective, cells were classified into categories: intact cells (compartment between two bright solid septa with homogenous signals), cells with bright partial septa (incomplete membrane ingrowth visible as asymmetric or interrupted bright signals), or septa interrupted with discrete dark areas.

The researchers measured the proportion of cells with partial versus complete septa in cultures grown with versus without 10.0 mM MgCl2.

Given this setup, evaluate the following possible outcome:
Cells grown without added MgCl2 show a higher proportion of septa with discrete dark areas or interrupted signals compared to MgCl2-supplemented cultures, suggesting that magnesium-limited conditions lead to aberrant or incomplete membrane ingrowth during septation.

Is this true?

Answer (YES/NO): NO